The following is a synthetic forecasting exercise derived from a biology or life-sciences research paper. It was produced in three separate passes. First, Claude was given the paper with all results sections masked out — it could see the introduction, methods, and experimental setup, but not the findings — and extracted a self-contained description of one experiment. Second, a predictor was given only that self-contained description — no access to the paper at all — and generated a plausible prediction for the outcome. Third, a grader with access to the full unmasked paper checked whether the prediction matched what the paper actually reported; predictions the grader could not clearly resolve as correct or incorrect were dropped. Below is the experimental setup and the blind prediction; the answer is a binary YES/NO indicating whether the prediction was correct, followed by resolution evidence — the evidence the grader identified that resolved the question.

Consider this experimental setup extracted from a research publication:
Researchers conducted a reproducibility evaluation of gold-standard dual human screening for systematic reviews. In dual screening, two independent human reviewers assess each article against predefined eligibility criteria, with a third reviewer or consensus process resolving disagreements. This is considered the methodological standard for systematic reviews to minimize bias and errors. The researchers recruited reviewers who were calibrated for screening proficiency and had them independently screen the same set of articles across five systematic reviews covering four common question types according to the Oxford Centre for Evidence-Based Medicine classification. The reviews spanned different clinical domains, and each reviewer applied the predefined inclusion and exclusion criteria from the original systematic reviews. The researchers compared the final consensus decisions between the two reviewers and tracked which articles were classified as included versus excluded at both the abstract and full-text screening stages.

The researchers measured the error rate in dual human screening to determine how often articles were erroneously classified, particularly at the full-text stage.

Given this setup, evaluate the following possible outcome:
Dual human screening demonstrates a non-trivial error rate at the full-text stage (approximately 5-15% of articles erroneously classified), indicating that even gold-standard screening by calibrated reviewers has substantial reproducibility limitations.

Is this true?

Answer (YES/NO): YES